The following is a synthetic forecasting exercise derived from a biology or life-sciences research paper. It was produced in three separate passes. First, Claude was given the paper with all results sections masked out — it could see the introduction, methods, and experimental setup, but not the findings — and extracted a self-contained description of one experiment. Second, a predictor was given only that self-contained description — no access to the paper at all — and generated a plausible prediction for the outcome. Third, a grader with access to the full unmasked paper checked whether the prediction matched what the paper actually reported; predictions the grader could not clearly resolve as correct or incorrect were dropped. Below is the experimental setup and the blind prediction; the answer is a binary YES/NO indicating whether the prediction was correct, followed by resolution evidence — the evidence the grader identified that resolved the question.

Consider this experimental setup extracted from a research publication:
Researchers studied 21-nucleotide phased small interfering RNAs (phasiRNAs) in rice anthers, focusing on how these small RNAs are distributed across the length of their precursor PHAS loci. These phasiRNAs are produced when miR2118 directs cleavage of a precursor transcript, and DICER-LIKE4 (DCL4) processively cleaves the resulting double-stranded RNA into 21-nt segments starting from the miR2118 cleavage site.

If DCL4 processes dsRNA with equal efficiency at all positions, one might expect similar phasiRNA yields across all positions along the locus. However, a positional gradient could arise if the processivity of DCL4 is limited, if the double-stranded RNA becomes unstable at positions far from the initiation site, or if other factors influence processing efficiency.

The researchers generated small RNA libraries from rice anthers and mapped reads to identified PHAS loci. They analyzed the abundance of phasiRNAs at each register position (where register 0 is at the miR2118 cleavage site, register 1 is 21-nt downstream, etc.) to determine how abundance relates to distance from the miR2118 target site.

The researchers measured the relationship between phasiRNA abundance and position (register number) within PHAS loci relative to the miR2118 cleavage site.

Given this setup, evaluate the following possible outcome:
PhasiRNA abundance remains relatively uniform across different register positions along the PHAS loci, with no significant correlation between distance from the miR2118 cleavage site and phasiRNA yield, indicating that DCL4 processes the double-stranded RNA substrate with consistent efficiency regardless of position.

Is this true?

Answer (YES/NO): NO